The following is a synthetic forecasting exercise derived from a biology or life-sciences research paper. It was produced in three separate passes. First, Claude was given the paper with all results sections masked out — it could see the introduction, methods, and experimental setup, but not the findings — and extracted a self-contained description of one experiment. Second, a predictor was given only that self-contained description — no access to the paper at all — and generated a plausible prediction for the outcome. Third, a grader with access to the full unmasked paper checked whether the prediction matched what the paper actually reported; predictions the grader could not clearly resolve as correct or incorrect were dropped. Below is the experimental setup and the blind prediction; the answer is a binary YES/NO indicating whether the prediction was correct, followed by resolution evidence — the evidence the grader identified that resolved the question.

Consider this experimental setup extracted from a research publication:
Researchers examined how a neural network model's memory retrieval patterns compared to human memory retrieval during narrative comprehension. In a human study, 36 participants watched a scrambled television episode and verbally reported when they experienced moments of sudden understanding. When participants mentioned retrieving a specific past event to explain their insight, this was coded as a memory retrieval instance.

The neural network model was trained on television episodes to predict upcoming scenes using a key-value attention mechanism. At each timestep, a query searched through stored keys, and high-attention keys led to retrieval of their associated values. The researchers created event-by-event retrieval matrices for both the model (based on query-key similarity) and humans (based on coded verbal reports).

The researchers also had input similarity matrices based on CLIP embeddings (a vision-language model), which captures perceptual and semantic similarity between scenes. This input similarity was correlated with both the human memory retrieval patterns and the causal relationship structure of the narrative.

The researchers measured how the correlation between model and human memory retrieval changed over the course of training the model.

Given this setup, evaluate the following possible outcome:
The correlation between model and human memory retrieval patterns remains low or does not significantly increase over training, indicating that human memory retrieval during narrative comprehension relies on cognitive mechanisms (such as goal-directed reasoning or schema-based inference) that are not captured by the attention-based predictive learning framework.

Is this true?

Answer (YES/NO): NO